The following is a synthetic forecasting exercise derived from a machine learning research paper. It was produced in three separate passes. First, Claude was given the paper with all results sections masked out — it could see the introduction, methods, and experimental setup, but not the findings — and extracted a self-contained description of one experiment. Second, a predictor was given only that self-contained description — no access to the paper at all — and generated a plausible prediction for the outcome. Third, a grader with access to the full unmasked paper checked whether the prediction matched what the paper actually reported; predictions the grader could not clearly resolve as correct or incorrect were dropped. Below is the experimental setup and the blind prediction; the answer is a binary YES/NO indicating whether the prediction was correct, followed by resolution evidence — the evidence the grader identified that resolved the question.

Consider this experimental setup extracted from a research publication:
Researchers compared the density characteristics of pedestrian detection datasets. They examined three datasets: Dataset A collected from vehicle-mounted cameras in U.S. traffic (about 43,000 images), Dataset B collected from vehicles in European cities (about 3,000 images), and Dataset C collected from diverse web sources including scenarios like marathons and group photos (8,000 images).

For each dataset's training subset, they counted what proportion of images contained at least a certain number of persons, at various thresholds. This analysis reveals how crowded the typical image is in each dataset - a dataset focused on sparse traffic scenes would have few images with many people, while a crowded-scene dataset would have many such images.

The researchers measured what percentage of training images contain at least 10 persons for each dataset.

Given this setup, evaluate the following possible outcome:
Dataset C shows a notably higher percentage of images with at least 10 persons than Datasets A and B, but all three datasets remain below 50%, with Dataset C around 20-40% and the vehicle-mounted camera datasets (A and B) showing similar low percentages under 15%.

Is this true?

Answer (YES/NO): NO